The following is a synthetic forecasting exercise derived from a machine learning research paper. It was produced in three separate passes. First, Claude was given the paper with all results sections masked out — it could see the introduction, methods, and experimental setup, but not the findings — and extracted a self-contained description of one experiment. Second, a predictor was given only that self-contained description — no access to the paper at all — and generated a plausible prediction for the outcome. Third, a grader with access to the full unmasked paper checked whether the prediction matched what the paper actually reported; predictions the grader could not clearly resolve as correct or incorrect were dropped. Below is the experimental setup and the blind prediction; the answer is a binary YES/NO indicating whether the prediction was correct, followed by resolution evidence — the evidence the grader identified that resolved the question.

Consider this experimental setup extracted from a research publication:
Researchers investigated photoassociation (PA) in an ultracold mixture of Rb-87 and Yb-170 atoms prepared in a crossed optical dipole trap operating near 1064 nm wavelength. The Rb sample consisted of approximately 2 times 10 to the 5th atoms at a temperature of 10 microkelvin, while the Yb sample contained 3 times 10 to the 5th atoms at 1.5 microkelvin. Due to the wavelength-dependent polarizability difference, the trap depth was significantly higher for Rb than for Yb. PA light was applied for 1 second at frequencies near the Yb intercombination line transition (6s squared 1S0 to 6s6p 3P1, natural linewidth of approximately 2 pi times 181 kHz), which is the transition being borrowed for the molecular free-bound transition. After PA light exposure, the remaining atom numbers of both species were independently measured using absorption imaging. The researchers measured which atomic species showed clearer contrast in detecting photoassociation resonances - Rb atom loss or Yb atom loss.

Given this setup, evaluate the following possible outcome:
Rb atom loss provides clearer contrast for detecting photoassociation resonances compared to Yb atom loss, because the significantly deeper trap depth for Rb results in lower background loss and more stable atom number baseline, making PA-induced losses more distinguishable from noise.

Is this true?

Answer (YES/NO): NO